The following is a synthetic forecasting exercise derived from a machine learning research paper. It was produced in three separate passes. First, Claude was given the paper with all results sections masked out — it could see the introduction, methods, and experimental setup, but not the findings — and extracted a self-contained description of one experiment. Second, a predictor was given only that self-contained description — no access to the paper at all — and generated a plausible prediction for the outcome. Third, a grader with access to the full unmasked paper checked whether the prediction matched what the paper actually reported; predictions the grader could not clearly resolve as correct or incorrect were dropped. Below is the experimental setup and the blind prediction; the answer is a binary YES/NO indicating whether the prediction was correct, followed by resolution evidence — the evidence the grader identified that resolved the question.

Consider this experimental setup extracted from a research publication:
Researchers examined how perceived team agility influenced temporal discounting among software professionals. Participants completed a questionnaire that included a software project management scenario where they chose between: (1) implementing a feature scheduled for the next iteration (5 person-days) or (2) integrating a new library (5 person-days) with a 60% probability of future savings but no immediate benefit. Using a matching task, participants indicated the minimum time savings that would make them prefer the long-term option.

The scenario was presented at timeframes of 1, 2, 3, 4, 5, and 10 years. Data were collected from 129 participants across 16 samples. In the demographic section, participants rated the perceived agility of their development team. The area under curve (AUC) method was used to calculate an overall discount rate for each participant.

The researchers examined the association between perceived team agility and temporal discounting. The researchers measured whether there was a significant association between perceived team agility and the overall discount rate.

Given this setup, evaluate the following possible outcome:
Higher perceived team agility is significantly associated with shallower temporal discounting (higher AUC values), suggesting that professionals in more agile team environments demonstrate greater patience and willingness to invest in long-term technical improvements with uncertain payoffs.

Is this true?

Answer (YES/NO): NO